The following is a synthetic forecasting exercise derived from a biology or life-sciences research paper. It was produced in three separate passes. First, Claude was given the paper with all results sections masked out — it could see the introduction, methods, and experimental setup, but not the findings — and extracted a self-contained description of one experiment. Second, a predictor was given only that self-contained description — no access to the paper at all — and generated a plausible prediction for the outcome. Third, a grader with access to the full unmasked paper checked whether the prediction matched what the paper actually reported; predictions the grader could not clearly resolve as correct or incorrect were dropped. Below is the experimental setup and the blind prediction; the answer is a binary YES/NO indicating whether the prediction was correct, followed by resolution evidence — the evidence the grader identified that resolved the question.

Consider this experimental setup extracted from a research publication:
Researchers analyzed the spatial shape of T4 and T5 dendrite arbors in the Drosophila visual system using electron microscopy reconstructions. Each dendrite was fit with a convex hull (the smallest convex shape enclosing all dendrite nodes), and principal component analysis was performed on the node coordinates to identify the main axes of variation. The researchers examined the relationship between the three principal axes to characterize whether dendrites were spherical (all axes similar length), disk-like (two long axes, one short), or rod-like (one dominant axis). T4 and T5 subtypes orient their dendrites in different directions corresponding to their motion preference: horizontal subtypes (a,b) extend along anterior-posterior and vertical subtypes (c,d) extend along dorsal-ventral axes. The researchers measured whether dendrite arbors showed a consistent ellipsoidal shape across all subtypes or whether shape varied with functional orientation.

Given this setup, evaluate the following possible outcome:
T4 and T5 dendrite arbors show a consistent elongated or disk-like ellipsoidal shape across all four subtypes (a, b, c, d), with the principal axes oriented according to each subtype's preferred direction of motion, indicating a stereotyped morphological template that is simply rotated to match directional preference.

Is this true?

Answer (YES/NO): NO